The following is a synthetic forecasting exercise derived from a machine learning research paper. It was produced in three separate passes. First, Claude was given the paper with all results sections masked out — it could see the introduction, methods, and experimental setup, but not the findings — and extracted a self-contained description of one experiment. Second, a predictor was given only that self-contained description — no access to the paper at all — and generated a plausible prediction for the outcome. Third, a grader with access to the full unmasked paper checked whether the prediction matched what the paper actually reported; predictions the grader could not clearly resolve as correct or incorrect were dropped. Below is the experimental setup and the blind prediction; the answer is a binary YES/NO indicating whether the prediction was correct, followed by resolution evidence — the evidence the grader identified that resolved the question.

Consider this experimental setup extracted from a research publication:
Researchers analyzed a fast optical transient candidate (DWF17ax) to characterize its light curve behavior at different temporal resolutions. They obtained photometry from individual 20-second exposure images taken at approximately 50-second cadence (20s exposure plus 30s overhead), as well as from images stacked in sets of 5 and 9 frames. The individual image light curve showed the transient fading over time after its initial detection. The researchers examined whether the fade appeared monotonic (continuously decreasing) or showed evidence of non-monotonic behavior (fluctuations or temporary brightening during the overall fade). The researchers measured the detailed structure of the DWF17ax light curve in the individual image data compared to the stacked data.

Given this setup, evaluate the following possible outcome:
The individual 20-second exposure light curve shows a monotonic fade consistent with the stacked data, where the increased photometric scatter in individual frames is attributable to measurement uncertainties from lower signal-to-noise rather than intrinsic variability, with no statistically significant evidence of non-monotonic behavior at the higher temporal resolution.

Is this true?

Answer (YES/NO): NO